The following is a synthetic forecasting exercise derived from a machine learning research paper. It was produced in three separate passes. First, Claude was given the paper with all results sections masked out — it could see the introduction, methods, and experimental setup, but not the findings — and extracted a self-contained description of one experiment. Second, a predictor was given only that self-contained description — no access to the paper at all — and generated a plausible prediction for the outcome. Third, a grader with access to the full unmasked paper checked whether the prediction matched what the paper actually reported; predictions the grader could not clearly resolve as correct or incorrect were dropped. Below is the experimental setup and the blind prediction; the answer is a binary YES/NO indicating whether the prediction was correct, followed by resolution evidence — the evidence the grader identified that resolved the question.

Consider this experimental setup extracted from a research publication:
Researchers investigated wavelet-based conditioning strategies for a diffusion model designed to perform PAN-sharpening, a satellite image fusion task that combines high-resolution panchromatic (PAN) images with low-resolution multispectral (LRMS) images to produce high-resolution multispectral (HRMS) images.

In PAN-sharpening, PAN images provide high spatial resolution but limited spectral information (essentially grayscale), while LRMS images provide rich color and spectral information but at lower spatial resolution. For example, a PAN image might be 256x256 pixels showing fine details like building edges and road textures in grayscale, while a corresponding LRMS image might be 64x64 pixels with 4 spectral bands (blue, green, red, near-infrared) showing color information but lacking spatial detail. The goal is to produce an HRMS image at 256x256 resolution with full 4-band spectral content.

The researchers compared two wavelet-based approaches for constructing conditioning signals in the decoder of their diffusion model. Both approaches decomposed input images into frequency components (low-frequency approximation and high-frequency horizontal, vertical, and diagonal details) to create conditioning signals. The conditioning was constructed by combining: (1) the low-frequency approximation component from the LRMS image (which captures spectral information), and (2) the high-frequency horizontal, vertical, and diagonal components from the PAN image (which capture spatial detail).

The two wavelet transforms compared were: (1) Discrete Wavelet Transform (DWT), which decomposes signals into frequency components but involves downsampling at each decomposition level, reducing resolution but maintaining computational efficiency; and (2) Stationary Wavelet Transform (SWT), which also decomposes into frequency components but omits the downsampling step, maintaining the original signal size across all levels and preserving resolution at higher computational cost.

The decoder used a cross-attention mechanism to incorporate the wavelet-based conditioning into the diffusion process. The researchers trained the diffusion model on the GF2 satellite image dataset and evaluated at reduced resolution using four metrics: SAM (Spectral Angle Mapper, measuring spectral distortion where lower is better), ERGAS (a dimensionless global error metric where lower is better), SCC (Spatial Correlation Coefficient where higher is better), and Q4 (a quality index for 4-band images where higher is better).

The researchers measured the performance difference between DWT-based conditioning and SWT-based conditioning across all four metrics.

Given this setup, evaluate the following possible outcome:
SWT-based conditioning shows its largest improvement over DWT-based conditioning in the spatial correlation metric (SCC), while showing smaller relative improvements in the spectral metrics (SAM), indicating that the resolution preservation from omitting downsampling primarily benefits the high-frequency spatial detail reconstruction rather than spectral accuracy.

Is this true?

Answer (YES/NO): NO